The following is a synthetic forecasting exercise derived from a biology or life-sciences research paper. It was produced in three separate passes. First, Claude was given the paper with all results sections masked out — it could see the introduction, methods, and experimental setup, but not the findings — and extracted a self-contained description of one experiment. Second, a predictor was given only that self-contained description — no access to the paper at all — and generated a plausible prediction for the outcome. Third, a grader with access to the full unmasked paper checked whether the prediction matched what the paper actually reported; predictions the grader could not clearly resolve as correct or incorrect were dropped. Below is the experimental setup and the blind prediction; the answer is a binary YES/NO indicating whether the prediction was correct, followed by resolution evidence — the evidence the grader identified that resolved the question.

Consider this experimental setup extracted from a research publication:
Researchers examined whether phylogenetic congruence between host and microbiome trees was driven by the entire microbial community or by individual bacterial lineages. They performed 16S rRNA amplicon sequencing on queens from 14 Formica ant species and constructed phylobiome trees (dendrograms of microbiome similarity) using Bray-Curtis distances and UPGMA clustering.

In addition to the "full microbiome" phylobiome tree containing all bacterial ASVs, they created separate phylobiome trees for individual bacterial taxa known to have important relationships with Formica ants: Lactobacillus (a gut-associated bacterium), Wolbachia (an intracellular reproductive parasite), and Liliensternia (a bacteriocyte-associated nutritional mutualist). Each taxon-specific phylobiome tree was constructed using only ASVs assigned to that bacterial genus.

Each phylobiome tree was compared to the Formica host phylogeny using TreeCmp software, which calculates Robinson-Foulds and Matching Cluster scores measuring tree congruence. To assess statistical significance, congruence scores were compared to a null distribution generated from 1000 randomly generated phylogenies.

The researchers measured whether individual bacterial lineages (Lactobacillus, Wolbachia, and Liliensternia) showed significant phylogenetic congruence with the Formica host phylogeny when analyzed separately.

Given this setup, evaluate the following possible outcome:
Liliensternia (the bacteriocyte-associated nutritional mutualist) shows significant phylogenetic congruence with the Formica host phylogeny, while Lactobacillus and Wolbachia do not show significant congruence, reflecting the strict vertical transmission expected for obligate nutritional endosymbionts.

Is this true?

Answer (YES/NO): NO